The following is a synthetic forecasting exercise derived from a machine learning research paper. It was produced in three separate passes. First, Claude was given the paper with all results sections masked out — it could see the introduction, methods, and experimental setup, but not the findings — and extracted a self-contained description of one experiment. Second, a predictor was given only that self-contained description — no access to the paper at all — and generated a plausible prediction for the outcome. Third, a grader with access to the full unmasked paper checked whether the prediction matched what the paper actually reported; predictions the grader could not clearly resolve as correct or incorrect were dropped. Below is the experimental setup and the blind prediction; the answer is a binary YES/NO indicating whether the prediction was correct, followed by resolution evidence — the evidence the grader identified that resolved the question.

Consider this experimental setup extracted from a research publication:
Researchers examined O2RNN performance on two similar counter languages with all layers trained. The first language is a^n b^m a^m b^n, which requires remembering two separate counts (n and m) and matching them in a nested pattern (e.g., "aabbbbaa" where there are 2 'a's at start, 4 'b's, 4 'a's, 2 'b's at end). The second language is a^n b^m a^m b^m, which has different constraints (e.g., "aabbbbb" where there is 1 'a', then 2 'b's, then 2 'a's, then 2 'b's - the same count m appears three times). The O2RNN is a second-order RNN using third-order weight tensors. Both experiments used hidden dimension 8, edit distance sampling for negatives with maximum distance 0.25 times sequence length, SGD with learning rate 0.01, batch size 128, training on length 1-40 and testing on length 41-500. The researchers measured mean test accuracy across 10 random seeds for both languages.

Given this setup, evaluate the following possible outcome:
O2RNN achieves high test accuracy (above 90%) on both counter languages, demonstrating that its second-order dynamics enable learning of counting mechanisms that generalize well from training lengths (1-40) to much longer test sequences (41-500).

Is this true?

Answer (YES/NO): YES